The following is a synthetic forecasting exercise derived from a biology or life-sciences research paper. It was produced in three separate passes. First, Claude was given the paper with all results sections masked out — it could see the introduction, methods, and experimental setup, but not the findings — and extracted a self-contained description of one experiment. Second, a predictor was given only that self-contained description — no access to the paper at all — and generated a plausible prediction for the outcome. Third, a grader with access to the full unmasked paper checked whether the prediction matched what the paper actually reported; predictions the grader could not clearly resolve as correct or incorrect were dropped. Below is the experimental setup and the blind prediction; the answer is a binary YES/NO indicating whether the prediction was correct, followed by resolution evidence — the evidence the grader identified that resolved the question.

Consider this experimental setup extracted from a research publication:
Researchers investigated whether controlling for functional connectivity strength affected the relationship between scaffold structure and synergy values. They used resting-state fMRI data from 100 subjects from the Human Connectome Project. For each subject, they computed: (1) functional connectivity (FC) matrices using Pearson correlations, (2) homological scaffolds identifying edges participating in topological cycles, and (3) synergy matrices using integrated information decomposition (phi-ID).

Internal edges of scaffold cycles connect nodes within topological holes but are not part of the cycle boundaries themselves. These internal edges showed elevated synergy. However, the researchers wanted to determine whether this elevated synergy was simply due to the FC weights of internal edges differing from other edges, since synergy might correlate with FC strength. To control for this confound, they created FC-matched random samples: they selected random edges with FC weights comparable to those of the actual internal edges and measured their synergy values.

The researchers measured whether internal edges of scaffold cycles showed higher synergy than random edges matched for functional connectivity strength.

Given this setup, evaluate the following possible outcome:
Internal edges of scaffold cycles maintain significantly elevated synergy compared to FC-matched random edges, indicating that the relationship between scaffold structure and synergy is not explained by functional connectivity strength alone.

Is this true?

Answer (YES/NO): YES